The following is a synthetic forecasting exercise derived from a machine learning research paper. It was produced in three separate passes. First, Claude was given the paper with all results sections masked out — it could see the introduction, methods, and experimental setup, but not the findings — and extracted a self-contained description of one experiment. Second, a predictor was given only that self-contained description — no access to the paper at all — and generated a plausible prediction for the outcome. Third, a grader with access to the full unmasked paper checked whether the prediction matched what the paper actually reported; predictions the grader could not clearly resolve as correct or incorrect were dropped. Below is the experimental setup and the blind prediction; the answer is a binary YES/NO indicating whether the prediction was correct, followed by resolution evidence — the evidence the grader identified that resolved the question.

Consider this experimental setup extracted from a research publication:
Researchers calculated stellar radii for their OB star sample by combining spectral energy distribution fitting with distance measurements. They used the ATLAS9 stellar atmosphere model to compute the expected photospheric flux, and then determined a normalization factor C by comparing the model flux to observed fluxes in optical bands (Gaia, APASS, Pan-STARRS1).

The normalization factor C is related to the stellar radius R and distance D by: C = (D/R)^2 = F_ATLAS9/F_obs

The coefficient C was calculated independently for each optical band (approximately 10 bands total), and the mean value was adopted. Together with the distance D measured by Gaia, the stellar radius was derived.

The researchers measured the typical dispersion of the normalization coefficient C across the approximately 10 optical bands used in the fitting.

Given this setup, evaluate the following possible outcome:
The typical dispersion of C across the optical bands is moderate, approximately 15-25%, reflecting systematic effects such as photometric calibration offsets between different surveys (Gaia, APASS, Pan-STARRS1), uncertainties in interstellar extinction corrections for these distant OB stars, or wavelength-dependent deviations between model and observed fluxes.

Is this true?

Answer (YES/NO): NO